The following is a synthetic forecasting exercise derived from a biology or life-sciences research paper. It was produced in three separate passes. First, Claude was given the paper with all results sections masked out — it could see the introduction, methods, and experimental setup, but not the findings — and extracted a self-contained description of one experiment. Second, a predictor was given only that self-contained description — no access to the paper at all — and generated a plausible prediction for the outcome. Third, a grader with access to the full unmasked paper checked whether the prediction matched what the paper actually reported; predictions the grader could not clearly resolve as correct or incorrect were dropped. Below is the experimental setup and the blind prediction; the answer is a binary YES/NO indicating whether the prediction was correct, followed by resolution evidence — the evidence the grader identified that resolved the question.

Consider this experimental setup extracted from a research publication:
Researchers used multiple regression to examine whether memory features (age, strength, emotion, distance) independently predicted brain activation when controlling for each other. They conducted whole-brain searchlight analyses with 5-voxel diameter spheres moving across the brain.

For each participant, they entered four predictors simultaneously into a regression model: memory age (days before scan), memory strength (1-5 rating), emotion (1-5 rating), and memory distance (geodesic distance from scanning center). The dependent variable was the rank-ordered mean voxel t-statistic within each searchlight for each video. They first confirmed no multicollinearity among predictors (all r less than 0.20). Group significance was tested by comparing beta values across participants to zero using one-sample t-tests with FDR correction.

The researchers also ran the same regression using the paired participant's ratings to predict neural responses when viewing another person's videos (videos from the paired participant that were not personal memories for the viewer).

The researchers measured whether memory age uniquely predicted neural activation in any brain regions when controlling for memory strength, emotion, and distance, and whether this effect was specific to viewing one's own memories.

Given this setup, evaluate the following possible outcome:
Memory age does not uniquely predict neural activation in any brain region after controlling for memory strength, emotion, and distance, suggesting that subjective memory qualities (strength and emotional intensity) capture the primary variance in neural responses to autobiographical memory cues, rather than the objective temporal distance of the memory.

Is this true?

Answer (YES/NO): NO